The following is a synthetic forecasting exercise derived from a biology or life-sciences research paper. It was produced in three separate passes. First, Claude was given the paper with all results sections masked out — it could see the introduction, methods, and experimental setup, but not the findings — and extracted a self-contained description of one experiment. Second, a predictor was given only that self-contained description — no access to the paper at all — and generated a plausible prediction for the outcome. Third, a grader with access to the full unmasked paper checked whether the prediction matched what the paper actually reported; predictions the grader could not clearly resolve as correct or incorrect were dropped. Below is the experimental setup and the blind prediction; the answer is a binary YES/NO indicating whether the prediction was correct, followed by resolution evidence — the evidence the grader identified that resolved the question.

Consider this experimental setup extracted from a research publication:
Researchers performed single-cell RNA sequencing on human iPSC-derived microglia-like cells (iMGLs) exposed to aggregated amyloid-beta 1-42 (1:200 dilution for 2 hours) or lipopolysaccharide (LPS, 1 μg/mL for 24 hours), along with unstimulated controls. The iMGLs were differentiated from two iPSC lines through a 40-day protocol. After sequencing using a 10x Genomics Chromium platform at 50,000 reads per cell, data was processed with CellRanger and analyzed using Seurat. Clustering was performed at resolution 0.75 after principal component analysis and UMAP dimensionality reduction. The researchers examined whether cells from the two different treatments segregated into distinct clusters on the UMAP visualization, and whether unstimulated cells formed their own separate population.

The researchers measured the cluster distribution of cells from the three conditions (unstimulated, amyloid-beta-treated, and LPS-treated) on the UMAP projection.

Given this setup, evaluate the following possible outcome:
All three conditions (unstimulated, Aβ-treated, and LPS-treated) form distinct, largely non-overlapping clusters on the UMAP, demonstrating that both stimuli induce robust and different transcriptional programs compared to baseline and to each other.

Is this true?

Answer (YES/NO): YES